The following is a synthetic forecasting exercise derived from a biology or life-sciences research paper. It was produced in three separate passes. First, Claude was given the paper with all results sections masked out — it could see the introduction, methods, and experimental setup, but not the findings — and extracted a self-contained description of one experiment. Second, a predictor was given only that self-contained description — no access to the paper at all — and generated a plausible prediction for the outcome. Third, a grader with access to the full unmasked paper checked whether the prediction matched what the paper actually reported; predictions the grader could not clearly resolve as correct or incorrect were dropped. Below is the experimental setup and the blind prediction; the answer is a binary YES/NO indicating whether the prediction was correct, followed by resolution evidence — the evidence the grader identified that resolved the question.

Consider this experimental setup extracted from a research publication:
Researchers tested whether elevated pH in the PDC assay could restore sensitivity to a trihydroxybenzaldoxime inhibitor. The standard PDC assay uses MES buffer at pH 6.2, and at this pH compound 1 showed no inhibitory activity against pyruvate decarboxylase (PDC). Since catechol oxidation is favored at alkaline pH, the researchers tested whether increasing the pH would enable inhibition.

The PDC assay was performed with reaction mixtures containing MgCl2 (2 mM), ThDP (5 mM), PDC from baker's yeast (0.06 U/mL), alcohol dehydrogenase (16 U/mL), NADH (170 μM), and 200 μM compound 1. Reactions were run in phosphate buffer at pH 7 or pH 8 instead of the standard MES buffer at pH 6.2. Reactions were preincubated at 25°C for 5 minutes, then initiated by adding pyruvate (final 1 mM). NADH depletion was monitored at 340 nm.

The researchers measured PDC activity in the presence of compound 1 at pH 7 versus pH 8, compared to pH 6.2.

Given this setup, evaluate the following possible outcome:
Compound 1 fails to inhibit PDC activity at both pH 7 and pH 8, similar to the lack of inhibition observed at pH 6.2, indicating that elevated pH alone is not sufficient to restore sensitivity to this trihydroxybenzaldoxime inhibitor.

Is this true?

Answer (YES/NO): YES